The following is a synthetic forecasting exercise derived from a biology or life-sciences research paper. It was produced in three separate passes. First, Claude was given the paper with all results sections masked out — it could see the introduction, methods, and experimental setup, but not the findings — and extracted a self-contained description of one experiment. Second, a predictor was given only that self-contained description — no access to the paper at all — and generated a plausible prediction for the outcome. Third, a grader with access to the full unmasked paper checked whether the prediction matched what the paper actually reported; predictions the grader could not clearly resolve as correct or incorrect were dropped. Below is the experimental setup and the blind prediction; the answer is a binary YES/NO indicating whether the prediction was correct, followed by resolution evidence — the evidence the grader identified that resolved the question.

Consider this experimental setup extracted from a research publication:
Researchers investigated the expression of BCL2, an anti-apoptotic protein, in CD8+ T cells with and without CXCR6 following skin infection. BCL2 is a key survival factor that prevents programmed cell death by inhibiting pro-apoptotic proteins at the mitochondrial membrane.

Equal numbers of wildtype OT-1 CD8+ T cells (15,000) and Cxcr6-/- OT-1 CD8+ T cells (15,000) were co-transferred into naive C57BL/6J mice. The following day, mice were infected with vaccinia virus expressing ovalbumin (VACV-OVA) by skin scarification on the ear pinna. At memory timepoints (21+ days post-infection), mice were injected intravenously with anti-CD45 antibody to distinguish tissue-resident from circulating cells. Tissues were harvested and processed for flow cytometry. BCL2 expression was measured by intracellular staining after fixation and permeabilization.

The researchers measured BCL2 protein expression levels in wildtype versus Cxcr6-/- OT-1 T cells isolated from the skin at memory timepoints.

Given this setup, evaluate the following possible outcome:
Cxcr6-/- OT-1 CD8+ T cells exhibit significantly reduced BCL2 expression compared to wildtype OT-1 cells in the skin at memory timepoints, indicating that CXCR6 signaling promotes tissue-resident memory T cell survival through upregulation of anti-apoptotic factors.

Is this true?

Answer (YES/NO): YES